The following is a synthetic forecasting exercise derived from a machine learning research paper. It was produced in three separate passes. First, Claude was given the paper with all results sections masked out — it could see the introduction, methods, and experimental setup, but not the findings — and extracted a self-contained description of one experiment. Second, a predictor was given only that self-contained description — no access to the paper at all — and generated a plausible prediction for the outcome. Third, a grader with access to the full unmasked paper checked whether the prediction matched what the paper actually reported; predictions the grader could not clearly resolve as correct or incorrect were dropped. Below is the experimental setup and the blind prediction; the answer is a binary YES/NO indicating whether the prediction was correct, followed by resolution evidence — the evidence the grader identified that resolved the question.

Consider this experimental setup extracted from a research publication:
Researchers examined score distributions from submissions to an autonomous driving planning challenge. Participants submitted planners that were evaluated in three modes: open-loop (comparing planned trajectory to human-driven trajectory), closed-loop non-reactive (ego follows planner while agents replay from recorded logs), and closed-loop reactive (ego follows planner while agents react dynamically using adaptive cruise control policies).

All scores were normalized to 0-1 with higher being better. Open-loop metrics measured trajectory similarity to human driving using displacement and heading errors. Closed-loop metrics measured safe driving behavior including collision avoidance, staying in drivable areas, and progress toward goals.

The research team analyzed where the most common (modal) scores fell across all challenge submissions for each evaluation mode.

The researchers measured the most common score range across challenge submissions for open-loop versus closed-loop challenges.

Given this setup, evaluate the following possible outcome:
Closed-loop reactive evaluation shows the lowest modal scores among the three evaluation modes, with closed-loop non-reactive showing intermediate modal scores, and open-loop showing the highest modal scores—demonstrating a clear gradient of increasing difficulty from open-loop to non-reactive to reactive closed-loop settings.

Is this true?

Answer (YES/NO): NO